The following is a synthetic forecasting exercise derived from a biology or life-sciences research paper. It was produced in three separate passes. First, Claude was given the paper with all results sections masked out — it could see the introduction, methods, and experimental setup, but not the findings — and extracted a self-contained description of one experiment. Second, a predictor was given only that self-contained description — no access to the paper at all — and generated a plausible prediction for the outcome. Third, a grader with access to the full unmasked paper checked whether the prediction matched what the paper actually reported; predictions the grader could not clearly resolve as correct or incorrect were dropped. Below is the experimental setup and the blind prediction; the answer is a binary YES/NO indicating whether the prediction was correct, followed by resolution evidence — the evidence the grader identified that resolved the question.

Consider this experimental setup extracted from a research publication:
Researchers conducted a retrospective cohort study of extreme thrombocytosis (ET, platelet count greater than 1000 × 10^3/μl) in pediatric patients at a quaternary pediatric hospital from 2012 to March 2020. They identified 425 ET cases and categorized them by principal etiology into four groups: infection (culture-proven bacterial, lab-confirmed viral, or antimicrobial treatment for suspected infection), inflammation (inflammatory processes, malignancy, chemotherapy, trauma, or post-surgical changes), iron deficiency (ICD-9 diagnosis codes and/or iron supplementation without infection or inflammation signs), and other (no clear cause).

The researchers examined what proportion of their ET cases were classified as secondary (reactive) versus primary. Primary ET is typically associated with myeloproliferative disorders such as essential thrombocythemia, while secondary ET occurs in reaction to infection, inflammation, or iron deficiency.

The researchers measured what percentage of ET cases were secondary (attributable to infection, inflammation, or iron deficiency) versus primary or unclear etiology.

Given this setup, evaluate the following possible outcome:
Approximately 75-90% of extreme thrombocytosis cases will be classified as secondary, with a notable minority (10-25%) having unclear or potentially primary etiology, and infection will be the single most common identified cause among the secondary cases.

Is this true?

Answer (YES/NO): NO